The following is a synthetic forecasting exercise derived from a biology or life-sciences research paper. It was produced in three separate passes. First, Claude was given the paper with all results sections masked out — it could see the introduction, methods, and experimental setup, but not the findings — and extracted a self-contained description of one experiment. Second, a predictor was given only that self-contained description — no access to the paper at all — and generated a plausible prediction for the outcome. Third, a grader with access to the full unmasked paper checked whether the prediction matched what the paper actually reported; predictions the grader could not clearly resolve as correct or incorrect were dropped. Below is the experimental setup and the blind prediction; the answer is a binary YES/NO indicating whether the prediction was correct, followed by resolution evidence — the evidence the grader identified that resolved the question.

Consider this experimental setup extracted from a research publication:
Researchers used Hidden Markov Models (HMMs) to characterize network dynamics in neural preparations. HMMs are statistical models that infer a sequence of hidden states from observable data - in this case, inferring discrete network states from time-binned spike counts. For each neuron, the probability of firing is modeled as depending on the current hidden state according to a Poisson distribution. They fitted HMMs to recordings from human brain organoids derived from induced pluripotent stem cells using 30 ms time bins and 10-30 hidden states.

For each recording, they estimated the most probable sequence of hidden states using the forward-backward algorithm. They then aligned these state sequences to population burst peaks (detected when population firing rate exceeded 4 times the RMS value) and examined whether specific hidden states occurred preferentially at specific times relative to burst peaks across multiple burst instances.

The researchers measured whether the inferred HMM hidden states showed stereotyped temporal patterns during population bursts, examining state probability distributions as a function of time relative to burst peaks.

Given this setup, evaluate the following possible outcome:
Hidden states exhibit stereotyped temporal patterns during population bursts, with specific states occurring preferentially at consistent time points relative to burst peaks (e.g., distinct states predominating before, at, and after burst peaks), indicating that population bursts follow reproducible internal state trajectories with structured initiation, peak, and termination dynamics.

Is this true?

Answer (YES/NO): YES